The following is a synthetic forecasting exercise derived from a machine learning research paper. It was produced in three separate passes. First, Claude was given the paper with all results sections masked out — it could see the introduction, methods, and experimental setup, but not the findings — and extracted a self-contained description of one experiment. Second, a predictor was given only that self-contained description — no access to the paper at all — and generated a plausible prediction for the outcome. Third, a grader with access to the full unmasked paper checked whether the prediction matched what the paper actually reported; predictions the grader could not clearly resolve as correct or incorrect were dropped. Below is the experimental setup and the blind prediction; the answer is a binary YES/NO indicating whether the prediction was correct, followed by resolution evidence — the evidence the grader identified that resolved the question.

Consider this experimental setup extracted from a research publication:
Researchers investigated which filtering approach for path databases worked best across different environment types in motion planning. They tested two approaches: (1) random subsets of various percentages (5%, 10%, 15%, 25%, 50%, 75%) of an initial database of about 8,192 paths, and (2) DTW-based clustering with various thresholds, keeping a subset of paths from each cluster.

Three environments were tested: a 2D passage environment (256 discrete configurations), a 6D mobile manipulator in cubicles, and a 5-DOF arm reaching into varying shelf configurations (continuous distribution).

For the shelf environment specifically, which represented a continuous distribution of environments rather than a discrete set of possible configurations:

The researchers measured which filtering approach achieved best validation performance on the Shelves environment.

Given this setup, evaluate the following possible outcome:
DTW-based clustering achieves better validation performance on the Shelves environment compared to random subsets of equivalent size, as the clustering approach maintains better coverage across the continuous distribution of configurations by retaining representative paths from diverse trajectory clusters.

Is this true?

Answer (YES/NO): NO